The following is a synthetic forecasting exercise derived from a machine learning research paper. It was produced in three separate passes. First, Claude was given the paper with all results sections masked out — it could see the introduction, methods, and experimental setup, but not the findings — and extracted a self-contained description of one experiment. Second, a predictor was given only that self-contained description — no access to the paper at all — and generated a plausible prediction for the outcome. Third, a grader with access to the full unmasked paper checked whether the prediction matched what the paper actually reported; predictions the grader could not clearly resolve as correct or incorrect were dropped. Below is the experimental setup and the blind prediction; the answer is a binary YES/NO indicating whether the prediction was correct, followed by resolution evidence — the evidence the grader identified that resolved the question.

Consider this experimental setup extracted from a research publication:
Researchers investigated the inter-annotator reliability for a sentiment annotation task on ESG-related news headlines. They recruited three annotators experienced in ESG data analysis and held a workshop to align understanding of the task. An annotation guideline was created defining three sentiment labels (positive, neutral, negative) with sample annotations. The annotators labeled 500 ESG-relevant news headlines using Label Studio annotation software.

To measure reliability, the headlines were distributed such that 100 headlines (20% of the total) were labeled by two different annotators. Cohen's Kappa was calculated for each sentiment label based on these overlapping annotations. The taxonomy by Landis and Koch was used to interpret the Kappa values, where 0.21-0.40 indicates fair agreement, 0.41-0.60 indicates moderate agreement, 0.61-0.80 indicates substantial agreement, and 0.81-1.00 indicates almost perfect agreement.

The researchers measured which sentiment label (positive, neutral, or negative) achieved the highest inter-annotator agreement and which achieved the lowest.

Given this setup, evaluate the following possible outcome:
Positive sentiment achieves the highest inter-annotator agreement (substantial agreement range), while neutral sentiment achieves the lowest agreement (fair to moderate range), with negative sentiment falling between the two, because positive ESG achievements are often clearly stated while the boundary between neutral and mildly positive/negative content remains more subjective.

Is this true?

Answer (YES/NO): NO